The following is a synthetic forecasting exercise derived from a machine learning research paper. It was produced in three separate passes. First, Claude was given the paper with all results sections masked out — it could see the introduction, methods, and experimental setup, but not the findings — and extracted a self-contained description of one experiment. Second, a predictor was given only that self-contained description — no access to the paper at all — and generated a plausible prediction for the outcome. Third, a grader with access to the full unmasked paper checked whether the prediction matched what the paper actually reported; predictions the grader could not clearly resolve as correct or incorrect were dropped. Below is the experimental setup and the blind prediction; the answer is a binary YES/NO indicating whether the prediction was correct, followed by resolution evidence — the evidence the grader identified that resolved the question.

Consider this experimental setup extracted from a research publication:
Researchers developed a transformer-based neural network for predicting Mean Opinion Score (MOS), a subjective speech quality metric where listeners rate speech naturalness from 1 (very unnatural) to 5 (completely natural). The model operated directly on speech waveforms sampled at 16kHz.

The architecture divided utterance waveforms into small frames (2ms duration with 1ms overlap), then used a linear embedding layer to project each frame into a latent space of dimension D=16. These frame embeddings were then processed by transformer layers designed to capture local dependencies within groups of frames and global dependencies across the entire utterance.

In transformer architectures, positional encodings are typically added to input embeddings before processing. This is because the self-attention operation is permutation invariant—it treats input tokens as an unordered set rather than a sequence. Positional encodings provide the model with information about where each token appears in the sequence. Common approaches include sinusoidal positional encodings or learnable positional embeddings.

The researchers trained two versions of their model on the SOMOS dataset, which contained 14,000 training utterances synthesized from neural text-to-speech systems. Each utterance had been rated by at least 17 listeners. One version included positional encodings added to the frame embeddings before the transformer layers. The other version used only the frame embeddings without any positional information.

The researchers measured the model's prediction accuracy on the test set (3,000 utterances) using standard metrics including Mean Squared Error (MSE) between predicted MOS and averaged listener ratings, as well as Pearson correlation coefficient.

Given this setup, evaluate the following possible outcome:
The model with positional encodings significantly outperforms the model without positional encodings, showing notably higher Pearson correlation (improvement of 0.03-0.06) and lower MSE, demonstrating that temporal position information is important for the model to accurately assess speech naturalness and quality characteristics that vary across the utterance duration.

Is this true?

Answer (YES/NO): NO